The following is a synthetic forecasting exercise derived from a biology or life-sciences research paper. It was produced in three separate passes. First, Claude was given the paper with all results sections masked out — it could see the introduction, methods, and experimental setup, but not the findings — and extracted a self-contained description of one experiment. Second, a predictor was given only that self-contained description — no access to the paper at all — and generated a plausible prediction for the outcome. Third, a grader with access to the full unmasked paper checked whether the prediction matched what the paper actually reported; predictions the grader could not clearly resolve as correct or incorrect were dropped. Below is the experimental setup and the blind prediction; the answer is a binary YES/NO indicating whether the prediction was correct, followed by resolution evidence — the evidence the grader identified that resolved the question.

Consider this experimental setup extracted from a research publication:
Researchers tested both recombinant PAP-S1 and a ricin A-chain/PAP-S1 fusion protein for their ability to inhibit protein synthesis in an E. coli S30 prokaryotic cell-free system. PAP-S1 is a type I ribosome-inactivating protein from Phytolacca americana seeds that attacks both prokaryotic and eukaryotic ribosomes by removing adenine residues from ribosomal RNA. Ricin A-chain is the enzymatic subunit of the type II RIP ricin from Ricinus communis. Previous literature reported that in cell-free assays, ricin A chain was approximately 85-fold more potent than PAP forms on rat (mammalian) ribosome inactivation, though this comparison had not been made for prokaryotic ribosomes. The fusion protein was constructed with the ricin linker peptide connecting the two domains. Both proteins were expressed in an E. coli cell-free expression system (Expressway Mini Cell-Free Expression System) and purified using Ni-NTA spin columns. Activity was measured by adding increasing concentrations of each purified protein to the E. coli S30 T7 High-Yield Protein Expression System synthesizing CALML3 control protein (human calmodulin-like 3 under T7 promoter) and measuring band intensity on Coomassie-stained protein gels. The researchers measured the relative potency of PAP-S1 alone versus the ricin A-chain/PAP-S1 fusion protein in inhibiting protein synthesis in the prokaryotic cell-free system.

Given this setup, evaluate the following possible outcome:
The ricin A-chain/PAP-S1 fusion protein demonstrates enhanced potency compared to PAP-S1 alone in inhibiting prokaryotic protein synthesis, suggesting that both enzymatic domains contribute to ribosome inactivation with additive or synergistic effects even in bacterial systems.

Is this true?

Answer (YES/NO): NO